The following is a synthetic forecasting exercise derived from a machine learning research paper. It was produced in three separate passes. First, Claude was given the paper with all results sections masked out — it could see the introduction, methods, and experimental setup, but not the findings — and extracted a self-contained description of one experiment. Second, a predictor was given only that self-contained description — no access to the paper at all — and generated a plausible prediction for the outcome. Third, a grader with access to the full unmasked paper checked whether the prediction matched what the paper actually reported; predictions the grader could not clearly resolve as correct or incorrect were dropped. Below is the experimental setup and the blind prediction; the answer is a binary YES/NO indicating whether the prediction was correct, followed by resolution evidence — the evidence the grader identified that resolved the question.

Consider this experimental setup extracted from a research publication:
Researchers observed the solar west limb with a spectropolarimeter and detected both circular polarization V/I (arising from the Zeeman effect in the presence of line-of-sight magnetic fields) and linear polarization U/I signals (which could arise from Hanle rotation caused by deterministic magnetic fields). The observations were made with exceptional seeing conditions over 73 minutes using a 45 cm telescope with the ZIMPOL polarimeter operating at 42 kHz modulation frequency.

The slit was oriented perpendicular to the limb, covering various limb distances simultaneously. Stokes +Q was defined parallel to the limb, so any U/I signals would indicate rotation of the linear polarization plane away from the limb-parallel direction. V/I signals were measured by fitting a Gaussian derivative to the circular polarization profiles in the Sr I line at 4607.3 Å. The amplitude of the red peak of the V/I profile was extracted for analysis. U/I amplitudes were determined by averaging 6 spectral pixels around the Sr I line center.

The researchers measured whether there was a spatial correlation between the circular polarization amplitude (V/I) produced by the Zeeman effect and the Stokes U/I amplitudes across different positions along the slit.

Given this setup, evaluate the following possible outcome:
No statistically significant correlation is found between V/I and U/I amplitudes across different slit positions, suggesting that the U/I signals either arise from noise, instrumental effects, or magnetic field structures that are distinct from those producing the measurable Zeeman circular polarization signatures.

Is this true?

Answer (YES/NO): NO